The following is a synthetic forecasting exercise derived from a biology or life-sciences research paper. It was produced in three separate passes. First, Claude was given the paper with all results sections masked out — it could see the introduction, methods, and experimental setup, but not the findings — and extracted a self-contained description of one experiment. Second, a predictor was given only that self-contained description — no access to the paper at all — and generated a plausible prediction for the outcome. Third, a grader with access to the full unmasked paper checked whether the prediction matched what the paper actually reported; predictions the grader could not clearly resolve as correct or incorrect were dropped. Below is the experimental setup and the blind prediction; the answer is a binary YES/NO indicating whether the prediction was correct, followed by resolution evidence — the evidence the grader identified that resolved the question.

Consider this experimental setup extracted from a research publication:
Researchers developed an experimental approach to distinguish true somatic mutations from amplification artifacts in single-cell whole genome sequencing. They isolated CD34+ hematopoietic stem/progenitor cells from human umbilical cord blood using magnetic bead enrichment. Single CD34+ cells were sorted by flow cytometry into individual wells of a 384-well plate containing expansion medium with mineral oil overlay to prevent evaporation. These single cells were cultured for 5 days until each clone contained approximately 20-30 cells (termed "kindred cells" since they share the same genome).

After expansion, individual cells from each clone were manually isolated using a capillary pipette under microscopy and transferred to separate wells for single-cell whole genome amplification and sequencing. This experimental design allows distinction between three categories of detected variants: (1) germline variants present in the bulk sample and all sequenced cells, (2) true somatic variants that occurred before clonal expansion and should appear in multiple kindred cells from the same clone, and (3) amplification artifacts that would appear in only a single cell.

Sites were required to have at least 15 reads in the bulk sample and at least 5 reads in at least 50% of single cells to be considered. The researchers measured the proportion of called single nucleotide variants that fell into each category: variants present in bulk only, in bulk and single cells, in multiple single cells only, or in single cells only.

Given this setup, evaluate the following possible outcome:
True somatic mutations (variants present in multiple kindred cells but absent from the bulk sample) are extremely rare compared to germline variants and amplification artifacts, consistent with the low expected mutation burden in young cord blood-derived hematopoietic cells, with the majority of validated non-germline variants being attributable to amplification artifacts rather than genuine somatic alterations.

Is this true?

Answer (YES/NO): YES